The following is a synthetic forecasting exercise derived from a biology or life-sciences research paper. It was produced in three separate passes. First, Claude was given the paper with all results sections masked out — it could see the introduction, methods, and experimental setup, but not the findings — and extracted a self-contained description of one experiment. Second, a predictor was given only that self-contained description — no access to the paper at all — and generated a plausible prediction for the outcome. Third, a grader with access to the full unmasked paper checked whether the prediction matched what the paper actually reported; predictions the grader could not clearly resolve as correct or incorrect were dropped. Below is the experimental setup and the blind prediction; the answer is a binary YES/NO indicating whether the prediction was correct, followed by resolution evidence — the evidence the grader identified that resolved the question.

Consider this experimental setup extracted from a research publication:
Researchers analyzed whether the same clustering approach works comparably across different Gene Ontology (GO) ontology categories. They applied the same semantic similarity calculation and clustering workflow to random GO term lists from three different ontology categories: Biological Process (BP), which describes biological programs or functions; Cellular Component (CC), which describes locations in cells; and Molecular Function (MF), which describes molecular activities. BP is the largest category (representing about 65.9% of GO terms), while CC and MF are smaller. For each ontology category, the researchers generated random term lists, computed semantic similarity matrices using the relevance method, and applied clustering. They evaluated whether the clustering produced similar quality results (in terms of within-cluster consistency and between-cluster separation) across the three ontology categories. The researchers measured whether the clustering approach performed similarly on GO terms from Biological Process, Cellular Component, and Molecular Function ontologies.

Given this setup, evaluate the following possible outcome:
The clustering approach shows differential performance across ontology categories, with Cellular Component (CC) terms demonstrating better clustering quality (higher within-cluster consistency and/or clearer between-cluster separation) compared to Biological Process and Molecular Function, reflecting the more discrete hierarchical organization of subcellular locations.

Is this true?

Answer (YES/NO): NO